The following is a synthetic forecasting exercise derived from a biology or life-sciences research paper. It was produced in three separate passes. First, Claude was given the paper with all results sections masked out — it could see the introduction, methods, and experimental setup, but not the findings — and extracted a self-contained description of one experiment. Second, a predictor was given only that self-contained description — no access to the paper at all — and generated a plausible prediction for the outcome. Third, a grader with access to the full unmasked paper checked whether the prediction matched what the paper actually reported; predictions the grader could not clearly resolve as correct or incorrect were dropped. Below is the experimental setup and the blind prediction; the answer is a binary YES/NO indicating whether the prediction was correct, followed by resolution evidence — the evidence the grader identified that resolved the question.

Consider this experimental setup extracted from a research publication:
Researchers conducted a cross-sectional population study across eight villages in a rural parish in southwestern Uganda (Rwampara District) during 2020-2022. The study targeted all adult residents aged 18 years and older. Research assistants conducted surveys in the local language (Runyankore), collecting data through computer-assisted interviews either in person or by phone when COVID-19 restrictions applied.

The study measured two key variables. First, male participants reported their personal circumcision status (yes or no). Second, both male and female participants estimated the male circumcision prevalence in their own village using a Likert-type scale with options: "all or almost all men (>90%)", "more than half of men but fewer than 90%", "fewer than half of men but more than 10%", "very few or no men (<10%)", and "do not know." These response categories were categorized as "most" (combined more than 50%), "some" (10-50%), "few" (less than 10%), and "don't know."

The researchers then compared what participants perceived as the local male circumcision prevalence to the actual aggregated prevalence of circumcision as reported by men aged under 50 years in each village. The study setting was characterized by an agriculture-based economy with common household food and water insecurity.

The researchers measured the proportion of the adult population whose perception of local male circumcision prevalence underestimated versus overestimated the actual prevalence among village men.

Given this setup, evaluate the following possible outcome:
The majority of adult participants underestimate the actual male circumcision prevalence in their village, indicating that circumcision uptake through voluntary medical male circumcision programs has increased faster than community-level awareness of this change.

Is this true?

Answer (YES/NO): NO